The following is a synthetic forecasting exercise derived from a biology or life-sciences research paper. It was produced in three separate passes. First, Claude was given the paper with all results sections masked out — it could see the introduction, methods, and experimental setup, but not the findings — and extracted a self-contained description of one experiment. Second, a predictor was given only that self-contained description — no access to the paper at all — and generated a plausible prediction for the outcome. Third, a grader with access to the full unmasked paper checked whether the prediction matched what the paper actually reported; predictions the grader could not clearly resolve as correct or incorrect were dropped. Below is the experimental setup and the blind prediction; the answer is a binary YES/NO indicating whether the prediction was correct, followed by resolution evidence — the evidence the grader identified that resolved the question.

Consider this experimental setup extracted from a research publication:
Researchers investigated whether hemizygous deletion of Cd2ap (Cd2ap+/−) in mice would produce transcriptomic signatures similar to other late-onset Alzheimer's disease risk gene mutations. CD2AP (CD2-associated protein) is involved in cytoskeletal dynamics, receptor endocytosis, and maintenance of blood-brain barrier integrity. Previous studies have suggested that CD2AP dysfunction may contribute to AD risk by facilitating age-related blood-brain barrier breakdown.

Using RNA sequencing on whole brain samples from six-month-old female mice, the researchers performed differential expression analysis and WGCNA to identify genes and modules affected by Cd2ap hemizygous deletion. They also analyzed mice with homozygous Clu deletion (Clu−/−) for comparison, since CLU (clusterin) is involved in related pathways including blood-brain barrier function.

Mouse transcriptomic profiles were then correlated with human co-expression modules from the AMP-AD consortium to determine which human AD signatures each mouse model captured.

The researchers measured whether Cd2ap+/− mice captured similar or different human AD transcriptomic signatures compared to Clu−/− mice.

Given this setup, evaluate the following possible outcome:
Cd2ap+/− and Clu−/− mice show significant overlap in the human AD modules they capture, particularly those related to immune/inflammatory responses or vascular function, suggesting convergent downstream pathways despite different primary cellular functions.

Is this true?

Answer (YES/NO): NO